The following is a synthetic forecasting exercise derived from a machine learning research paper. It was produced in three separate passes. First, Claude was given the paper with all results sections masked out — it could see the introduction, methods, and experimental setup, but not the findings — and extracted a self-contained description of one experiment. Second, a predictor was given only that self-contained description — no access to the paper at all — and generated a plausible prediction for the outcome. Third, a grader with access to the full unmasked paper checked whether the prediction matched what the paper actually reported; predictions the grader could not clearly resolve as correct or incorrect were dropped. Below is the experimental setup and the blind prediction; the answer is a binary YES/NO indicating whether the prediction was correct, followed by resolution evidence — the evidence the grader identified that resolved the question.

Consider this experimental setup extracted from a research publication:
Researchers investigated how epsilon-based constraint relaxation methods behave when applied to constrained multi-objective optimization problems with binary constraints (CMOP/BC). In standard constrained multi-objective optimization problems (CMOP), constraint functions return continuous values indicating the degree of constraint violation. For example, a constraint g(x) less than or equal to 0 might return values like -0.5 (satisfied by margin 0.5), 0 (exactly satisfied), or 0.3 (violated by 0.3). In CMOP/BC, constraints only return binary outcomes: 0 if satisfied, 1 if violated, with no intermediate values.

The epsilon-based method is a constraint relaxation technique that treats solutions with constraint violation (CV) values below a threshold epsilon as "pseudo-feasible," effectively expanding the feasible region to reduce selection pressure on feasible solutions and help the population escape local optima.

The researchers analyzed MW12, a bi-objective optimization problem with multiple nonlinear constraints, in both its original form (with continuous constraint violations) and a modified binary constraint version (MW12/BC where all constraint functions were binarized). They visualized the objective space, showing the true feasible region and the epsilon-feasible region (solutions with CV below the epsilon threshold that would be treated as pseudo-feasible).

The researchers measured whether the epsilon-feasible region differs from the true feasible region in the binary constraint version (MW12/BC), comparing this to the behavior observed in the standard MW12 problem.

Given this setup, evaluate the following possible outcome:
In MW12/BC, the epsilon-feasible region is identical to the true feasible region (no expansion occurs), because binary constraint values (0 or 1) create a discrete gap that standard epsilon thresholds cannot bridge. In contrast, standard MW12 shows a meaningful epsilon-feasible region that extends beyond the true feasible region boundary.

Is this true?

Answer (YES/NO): YES